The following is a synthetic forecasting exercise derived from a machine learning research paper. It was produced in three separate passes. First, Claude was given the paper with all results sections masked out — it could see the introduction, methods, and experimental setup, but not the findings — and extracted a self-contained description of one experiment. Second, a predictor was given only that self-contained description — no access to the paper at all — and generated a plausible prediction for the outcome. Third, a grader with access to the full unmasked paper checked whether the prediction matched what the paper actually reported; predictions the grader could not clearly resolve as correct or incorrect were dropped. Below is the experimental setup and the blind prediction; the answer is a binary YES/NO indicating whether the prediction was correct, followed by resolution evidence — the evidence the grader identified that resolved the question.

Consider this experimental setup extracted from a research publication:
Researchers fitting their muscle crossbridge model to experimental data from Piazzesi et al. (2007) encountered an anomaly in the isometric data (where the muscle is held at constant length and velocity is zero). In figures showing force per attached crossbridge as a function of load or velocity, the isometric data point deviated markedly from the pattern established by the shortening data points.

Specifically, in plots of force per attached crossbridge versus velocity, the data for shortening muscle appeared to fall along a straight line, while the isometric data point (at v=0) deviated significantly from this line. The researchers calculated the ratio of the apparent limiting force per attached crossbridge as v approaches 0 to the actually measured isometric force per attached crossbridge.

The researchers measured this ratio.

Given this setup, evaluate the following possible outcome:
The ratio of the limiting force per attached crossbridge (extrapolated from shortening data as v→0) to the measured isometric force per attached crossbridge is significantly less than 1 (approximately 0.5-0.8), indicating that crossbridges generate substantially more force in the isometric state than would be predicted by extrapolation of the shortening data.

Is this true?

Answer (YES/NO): NO